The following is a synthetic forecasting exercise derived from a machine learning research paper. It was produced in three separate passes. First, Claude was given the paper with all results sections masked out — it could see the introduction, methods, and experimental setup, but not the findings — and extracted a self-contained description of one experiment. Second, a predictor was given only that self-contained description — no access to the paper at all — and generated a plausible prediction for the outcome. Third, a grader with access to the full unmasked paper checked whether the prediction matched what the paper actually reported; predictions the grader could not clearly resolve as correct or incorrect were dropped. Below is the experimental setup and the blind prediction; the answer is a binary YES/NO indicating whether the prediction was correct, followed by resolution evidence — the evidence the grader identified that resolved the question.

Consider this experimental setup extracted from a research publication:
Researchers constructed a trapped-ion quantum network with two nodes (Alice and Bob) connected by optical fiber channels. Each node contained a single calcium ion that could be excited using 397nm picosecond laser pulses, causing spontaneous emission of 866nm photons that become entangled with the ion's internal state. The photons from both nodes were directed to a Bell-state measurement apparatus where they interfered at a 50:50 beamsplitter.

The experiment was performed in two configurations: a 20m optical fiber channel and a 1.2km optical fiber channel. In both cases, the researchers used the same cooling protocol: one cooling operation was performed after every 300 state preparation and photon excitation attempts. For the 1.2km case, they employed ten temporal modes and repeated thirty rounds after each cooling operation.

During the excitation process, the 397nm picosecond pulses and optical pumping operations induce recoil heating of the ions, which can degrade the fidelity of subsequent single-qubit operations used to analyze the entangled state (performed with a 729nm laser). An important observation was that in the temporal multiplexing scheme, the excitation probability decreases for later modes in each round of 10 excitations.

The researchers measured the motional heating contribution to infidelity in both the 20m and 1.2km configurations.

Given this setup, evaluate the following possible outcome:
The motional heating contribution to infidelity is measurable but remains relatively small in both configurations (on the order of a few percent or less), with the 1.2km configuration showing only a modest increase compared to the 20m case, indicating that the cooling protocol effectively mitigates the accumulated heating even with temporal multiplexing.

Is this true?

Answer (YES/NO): NO